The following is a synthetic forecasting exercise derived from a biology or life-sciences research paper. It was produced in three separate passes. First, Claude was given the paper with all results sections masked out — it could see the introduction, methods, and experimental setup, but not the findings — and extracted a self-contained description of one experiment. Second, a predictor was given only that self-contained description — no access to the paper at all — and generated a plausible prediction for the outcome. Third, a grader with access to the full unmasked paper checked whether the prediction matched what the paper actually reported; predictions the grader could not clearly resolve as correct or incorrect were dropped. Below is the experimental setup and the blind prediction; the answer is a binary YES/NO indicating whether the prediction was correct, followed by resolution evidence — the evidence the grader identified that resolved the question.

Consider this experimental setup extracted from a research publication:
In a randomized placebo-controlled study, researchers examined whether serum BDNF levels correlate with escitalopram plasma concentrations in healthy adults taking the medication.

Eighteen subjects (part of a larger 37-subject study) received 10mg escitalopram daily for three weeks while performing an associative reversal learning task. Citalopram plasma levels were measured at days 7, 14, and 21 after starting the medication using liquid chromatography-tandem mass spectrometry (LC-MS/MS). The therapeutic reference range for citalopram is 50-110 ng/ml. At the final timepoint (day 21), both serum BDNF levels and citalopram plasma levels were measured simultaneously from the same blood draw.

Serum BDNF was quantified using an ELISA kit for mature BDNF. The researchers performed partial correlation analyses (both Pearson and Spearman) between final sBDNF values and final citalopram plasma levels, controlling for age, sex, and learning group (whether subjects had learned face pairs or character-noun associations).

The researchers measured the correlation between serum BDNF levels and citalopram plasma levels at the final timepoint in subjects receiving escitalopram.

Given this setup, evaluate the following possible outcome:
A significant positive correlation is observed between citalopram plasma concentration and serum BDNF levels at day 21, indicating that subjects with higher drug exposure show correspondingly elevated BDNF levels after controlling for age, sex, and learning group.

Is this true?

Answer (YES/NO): NO